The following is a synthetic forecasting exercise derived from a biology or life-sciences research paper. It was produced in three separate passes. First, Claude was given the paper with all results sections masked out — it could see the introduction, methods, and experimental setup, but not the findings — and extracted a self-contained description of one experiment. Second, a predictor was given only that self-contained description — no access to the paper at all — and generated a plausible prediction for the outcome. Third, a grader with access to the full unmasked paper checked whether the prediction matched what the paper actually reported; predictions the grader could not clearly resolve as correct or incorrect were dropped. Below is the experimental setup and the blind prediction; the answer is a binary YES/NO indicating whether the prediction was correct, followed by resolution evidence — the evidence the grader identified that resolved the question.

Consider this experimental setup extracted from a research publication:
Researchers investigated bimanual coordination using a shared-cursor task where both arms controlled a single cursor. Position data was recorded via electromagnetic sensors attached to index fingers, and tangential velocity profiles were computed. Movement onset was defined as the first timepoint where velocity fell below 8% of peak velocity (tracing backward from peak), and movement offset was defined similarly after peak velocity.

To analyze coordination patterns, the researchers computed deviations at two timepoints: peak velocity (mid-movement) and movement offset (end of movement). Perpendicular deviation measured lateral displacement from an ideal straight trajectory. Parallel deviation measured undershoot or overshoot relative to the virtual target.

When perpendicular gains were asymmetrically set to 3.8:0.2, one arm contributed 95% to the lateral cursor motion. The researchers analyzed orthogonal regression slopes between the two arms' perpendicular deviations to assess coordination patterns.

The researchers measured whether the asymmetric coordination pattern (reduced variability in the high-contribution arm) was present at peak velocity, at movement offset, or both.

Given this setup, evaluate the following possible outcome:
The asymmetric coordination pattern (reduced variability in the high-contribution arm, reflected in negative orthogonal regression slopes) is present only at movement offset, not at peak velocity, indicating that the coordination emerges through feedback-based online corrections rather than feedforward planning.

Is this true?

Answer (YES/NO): NO